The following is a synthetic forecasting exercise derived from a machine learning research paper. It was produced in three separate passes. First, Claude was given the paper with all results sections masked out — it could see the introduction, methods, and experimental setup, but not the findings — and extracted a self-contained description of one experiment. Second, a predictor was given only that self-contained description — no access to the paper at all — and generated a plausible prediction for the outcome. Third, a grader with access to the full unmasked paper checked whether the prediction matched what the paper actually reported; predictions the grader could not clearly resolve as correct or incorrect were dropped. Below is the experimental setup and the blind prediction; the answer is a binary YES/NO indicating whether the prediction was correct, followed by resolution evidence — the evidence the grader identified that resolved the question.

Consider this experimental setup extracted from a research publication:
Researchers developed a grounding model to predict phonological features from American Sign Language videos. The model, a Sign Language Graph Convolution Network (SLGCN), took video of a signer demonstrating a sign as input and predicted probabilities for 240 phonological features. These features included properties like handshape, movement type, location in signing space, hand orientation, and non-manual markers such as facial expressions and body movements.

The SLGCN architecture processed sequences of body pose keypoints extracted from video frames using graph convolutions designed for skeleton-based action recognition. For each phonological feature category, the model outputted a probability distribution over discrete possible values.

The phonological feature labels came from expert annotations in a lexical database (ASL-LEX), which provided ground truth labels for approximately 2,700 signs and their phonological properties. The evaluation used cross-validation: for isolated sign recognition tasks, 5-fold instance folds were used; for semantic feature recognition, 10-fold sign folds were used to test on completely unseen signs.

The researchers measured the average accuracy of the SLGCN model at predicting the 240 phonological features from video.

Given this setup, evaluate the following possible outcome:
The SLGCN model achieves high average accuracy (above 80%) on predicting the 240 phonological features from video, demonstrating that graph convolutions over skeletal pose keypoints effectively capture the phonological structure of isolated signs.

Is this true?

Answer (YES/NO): YES